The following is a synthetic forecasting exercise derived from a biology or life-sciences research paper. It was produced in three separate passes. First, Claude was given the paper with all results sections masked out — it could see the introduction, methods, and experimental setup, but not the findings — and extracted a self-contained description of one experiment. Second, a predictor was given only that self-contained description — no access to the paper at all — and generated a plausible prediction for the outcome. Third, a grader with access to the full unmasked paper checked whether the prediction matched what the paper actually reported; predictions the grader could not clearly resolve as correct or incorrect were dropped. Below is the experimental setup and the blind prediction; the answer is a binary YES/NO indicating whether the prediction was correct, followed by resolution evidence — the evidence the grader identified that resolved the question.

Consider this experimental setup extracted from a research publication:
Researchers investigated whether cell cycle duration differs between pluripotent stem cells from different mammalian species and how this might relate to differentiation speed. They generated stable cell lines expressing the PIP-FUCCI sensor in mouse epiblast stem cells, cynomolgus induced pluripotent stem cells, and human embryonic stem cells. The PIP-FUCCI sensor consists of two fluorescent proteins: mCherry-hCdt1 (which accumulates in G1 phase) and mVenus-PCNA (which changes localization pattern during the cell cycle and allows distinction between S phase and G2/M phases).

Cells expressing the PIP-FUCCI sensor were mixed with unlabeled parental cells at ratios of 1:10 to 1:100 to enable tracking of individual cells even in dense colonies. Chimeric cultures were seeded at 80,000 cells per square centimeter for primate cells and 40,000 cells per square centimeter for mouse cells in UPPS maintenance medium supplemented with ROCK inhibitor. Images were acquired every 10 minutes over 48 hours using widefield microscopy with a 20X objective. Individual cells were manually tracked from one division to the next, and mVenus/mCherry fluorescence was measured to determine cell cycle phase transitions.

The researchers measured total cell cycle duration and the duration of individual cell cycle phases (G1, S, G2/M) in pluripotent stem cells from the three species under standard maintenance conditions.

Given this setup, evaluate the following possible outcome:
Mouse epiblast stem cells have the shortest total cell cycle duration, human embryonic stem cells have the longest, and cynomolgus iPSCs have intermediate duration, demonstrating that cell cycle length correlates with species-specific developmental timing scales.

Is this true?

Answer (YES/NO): YES